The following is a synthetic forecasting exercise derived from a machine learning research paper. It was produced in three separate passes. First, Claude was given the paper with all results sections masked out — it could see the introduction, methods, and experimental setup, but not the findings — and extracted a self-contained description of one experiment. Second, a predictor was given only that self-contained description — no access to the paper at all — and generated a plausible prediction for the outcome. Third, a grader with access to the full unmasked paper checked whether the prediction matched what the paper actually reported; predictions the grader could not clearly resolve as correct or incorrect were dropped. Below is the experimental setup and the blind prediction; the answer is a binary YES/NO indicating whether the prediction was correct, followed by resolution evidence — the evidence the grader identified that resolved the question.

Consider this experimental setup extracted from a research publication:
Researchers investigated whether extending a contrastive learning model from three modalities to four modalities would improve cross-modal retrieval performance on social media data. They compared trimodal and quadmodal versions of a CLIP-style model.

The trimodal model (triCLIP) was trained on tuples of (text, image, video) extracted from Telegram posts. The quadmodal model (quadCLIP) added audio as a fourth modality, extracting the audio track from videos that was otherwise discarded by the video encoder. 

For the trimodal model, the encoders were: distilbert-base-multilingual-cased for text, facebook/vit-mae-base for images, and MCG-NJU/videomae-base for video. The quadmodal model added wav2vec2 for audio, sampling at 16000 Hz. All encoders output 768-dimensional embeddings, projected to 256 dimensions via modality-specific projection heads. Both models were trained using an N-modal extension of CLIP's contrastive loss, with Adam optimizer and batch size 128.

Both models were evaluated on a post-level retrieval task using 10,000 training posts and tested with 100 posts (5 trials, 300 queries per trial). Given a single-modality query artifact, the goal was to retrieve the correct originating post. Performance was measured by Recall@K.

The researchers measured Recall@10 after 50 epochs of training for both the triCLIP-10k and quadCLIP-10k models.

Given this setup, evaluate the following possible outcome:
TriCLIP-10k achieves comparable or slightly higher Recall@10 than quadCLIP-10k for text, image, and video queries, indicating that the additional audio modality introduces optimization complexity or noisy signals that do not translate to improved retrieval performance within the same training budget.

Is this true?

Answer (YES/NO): NO